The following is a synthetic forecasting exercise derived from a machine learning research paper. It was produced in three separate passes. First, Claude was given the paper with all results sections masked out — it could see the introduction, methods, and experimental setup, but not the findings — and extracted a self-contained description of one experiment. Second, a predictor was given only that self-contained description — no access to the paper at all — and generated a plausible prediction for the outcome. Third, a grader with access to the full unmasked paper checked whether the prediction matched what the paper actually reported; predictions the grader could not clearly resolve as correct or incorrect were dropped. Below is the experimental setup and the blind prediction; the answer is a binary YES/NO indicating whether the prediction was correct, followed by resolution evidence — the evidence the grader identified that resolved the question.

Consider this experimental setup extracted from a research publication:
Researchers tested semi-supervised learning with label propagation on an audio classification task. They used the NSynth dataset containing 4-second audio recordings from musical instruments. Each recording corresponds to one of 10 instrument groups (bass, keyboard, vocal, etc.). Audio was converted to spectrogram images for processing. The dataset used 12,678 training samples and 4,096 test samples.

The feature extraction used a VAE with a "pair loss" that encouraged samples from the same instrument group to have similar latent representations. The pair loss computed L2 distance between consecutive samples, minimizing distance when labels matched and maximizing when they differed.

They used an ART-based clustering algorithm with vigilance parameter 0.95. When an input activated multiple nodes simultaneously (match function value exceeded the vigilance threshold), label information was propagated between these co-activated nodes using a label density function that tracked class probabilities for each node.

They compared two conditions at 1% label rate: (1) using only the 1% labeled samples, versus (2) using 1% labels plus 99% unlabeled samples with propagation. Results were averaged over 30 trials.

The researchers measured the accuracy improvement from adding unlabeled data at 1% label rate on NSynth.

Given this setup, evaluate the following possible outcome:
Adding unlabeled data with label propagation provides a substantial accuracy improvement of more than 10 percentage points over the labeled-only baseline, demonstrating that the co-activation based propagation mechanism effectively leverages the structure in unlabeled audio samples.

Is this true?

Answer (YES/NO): YES